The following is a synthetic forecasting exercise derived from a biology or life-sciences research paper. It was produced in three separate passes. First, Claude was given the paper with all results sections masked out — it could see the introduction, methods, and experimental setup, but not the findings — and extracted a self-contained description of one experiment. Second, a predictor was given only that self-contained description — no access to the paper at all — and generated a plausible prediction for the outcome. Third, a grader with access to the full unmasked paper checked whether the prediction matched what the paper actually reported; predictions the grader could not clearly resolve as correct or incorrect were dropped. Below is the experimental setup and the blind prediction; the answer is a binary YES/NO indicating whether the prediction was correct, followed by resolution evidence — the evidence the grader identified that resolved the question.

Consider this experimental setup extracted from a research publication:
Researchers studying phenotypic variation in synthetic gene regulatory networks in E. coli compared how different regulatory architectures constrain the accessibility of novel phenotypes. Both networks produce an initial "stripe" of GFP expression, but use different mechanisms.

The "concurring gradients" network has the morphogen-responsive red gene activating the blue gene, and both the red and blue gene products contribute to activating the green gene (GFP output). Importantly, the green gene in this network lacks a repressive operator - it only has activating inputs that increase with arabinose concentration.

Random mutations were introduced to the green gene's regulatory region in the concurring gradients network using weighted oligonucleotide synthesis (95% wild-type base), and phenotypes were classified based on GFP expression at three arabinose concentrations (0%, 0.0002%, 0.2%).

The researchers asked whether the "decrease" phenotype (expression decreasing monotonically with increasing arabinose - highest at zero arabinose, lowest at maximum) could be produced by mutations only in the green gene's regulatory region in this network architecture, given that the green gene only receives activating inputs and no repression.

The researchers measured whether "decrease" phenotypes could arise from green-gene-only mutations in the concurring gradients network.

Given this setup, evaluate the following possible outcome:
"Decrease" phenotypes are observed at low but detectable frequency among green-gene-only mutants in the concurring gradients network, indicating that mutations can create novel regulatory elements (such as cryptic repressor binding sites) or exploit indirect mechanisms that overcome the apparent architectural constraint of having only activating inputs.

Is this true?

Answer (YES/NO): NO